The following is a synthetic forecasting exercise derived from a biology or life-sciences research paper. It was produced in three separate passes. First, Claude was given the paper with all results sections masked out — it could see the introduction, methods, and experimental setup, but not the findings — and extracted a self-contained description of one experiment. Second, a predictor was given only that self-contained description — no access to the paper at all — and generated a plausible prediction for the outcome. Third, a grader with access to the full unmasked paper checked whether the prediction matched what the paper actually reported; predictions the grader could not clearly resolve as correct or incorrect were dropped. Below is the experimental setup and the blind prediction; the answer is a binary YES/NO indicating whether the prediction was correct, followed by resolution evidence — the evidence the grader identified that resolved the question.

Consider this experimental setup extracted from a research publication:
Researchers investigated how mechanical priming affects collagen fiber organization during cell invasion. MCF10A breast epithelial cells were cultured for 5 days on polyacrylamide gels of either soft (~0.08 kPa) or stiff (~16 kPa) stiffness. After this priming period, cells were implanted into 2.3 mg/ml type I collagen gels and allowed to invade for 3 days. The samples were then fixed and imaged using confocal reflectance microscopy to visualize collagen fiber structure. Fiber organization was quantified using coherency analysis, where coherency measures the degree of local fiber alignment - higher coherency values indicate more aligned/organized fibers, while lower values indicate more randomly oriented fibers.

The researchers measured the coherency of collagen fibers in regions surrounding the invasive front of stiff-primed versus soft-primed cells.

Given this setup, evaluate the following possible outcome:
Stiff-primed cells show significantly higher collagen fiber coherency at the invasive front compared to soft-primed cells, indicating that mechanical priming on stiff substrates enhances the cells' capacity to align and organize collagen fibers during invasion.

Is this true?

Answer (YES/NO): YES